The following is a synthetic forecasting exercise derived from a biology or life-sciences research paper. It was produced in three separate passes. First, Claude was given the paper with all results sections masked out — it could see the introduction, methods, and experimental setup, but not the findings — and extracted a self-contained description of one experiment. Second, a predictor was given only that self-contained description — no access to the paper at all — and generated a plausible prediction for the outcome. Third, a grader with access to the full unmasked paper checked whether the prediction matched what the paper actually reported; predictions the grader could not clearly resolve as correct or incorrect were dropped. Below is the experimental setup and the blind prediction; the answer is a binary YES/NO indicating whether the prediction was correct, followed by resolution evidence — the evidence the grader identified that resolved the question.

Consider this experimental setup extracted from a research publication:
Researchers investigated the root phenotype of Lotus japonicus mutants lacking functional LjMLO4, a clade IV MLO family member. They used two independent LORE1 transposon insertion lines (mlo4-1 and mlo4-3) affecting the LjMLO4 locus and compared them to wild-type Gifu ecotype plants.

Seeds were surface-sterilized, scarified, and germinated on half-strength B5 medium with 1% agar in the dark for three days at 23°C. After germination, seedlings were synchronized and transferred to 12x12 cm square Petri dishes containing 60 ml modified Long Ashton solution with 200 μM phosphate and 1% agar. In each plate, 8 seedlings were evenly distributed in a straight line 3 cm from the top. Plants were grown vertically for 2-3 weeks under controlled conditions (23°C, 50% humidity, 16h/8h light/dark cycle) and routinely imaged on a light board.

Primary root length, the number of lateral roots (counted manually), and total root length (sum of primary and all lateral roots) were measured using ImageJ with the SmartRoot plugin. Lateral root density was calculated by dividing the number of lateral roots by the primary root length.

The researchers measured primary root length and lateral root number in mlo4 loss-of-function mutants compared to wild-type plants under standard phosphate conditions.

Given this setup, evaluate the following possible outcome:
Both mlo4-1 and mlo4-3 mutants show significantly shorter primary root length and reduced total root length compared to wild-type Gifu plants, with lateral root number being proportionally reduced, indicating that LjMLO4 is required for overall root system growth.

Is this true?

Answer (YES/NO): YES